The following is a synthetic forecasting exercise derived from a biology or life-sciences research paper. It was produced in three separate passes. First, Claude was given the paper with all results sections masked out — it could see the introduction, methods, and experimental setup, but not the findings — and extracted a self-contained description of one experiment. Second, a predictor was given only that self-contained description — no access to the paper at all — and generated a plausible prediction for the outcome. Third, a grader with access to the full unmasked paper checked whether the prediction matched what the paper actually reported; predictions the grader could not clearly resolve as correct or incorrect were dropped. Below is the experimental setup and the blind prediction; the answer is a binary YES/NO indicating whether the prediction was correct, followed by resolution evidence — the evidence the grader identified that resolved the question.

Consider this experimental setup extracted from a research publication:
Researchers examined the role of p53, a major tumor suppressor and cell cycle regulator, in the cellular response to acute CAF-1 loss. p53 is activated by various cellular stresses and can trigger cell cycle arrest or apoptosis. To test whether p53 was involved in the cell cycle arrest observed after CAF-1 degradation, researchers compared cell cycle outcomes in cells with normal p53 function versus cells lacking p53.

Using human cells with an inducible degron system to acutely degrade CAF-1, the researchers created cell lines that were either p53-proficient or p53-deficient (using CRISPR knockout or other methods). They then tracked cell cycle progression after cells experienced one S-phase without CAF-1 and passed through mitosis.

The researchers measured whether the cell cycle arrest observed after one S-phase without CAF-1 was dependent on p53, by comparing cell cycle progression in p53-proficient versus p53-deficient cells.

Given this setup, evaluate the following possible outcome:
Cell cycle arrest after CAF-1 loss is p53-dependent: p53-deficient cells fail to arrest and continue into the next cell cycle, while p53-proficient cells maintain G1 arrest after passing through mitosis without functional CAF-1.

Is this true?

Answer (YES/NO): NO